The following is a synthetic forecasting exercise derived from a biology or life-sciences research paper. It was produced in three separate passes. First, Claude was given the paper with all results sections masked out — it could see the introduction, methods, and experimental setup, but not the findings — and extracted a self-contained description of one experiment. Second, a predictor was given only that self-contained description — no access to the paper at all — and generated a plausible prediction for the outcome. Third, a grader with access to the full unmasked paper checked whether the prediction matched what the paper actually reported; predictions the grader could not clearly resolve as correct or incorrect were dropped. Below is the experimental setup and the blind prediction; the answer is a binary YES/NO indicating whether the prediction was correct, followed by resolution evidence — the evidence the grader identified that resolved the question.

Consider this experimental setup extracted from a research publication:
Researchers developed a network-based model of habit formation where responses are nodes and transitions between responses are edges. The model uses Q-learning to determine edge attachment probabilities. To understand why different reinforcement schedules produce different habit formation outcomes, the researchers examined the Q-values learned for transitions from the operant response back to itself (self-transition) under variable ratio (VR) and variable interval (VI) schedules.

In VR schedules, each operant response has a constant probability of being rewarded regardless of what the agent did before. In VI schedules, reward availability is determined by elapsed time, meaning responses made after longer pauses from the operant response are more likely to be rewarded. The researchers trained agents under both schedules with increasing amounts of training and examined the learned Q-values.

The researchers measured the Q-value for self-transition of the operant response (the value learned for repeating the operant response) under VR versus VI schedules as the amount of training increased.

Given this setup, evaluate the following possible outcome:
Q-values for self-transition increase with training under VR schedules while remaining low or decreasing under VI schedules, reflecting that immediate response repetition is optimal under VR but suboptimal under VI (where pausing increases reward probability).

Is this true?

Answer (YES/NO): NO